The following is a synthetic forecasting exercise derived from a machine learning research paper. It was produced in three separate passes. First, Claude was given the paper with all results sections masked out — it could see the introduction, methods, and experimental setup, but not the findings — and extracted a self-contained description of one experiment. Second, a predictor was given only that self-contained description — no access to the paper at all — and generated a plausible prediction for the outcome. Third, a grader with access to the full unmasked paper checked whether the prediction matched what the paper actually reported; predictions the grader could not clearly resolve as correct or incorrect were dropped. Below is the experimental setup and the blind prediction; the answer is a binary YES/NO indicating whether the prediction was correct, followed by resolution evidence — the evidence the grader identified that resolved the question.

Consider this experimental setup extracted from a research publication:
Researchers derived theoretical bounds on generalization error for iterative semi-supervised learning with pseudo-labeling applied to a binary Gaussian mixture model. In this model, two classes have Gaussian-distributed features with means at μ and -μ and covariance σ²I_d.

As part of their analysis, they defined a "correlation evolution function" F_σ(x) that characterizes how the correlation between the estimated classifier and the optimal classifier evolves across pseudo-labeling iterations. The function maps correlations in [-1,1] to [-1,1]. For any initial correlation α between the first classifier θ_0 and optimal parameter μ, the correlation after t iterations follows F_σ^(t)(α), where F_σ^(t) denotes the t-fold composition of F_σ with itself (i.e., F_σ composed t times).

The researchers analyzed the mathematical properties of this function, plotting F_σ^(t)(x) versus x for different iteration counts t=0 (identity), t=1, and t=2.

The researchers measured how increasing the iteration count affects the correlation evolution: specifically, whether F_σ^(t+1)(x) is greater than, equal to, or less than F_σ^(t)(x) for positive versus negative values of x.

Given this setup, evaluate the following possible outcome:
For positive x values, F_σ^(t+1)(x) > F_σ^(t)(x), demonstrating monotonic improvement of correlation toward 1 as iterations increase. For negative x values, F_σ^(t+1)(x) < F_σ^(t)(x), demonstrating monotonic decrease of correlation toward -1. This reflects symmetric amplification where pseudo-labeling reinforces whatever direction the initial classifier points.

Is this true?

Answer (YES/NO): YES